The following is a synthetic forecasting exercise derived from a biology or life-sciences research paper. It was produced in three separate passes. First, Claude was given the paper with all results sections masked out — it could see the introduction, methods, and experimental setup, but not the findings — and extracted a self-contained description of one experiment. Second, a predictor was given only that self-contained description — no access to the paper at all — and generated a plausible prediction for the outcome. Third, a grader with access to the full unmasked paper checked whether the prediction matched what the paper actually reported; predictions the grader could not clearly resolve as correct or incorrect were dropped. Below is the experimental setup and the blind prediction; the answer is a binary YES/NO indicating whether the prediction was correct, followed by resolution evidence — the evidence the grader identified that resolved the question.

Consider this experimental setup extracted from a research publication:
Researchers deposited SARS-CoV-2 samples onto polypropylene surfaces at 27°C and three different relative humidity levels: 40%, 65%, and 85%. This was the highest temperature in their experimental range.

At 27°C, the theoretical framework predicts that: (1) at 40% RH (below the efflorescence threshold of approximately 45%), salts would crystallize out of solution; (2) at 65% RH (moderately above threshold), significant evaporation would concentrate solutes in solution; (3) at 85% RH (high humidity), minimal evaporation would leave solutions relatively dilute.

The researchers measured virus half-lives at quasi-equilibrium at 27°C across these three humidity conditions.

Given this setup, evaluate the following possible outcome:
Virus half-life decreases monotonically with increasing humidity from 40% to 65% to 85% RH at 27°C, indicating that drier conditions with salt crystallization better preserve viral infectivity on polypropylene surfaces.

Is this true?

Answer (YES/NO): NO